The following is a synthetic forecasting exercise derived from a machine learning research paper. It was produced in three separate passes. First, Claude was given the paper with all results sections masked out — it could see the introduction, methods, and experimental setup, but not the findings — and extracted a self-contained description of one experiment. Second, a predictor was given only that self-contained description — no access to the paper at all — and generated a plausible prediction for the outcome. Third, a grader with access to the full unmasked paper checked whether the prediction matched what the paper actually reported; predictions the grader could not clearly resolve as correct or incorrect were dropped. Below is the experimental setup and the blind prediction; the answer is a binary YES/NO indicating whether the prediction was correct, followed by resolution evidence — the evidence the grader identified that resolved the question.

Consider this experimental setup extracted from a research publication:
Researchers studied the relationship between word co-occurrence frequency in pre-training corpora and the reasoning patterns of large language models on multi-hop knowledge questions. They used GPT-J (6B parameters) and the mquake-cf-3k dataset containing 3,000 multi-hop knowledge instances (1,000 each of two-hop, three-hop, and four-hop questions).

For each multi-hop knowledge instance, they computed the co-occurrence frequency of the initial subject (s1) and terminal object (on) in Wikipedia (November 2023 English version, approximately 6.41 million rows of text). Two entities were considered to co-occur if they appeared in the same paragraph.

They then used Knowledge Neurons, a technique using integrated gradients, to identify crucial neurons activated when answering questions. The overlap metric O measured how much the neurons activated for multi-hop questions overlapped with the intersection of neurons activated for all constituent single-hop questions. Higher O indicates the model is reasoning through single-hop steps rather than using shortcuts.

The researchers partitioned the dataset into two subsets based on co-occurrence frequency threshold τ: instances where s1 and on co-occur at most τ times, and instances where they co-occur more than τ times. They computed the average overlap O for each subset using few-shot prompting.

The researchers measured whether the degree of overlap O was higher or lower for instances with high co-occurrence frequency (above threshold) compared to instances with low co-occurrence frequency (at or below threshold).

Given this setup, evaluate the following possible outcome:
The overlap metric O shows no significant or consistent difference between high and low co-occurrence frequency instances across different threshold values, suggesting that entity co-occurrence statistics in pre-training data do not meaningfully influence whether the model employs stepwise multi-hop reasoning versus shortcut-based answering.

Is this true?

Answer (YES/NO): NO